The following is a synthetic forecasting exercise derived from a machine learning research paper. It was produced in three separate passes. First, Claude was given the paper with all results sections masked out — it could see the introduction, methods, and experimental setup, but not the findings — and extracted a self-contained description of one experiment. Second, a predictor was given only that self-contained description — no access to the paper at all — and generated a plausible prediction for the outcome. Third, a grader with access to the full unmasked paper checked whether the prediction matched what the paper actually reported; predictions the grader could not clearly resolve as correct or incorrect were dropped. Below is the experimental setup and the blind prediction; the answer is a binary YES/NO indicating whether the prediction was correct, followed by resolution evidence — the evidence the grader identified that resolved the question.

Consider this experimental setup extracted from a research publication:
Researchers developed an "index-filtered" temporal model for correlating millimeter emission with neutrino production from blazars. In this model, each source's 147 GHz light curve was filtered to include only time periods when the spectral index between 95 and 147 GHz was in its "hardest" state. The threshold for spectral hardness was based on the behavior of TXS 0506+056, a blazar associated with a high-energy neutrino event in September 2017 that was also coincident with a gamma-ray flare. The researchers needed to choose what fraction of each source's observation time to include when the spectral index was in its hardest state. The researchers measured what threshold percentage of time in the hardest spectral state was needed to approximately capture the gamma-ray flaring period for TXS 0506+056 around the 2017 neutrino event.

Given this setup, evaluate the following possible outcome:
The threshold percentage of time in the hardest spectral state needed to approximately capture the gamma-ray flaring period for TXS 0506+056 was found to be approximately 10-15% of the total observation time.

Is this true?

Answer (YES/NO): NO